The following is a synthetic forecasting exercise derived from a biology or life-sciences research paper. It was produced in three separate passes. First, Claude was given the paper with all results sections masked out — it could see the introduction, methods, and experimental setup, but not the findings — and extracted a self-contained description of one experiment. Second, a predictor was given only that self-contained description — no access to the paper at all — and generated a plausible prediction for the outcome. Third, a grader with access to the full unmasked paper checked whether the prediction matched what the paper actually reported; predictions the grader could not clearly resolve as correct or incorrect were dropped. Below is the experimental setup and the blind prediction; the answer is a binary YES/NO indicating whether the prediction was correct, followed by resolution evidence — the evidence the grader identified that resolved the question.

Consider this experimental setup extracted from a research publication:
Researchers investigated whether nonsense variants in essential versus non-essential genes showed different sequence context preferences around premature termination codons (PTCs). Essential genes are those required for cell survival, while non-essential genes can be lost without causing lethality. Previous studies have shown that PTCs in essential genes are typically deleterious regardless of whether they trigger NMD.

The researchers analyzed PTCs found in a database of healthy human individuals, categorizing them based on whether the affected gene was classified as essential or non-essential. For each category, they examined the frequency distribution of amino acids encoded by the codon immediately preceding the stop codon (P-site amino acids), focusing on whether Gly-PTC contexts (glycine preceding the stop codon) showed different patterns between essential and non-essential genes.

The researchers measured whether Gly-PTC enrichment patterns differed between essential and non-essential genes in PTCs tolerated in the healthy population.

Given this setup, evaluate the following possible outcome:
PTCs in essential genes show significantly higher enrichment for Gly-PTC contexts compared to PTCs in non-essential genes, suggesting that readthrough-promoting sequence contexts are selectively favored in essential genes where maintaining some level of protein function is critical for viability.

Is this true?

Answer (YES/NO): NO